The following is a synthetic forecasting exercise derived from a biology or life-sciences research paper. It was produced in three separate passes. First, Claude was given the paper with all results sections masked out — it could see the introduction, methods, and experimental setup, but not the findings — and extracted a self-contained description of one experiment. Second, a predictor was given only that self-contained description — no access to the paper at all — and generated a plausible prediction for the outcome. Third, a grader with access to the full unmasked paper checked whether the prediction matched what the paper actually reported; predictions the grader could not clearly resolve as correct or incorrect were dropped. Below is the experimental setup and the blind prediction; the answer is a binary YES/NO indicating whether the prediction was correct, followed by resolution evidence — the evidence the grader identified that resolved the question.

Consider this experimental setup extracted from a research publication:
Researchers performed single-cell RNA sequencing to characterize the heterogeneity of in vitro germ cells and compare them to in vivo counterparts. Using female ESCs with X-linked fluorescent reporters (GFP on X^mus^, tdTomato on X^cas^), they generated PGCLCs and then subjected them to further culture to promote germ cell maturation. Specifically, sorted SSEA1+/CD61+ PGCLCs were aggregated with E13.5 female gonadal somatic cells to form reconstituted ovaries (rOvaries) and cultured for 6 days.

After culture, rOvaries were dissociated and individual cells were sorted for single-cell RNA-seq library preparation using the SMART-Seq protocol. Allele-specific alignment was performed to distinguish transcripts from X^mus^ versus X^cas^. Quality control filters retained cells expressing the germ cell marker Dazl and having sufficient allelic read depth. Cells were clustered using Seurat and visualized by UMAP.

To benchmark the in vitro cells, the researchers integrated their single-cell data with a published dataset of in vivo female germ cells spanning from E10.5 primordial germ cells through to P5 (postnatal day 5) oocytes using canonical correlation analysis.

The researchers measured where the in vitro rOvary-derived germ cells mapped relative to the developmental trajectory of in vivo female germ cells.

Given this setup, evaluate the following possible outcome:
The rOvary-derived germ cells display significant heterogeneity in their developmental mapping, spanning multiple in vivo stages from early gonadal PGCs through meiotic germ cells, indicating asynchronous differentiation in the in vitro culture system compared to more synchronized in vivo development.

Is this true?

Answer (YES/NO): YES